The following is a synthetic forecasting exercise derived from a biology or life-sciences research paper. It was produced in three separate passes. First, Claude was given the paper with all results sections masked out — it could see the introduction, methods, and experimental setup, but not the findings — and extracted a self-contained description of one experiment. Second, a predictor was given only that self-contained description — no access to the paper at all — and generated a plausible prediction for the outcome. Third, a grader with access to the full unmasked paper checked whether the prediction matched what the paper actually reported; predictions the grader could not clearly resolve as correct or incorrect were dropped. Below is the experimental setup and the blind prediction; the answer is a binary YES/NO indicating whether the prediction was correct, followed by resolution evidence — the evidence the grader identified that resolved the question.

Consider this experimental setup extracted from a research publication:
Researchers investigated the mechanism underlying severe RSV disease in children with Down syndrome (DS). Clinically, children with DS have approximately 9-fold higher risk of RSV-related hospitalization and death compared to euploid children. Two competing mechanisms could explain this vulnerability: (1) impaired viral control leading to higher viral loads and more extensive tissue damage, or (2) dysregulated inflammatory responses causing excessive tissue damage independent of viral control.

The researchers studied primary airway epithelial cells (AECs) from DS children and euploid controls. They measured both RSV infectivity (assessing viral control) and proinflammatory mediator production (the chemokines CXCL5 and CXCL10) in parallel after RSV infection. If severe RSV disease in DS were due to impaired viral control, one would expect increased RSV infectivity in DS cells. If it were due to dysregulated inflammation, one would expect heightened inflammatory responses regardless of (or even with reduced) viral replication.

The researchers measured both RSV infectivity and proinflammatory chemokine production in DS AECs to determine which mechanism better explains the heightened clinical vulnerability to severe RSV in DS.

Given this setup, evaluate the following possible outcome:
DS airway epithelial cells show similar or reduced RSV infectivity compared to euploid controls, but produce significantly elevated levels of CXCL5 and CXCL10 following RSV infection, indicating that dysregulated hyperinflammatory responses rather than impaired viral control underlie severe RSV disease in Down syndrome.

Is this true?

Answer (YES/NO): YES